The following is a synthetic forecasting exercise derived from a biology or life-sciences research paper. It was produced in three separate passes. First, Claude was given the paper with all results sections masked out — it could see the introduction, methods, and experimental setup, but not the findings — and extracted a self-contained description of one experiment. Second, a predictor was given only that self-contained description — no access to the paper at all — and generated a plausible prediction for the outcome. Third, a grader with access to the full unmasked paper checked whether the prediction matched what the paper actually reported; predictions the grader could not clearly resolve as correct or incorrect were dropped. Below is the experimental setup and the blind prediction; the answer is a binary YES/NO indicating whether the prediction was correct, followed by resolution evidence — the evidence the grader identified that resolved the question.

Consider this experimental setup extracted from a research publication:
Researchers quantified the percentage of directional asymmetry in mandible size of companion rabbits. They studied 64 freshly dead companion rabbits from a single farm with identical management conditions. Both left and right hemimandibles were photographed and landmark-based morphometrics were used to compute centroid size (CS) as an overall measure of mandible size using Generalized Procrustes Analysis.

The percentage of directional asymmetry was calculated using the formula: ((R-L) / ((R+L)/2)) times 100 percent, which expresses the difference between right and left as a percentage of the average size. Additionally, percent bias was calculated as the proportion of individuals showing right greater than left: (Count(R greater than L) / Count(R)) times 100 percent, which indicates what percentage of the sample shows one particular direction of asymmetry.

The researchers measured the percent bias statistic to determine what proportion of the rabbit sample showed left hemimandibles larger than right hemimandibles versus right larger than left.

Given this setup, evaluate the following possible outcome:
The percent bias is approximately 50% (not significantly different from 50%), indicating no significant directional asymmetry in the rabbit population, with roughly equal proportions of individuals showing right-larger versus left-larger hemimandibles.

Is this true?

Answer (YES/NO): NO